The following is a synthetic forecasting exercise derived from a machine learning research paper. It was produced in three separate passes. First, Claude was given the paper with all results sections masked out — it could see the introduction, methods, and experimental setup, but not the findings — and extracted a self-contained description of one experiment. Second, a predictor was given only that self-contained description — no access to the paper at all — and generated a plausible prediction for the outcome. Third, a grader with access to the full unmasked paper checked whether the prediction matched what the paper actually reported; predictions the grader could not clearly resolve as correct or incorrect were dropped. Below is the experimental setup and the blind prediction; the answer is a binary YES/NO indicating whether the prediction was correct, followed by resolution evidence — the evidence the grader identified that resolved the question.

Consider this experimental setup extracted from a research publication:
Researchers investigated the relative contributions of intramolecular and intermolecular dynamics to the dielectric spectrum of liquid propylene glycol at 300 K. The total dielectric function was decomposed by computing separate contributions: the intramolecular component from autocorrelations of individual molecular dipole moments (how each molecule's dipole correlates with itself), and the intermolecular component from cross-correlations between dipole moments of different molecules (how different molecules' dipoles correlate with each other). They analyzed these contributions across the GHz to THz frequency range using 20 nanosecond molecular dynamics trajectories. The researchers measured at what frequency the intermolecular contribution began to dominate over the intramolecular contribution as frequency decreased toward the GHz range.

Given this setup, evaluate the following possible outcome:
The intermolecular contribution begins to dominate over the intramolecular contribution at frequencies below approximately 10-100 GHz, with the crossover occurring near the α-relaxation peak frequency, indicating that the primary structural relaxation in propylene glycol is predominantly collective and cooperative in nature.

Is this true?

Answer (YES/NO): NO